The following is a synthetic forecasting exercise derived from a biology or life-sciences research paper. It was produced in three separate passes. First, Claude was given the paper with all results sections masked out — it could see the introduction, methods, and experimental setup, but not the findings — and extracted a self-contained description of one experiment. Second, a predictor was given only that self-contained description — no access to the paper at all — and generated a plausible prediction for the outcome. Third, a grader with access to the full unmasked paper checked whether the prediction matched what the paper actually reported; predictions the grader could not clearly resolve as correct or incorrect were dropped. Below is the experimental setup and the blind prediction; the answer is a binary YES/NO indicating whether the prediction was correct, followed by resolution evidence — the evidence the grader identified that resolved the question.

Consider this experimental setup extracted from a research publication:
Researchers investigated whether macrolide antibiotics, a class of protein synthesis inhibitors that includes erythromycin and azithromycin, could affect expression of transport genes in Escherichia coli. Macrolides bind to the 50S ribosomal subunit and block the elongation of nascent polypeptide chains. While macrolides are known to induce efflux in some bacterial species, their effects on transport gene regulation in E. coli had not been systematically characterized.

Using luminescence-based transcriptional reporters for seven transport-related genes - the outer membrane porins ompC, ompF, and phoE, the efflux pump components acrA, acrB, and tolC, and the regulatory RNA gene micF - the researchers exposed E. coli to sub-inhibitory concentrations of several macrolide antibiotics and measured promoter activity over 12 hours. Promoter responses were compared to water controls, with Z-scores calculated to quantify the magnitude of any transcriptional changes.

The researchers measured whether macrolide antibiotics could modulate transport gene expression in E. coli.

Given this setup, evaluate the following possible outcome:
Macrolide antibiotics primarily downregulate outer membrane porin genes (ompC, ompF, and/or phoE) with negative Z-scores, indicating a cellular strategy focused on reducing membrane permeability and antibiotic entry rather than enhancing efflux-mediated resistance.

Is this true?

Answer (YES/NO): NO